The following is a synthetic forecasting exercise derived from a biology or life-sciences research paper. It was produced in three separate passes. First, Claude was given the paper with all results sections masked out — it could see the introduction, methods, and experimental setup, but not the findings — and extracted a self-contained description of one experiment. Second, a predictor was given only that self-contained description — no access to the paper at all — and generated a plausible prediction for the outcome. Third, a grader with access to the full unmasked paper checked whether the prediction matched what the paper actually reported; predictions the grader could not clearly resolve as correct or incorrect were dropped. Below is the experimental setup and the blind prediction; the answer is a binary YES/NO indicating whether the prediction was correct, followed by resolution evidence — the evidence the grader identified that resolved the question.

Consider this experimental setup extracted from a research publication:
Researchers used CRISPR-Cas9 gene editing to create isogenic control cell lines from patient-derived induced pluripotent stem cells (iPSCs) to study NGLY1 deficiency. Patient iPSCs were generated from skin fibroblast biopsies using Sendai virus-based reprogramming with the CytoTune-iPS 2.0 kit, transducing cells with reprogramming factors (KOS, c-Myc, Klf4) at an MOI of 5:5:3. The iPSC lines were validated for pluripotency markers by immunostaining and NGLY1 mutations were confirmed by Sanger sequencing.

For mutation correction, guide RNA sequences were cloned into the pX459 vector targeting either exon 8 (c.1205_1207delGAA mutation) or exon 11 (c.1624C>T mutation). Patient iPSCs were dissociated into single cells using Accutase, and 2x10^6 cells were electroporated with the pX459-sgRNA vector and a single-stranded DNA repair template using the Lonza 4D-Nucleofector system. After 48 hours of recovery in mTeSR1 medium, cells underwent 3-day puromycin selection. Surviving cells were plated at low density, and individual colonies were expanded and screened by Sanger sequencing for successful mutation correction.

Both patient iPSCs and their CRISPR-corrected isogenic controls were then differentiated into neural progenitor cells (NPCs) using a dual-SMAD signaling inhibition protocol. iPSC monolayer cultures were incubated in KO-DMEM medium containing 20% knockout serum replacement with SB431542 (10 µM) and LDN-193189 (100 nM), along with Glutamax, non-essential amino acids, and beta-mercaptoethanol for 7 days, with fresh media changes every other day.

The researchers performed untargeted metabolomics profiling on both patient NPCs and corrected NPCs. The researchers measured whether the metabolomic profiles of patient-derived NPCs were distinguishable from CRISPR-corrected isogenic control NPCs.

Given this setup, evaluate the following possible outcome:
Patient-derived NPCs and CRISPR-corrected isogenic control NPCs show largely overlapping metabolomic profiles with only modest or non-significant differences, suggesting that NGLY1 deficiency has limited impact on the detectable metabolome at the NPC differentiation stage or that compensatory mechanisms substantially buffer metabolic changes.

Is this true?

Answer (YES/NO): NO